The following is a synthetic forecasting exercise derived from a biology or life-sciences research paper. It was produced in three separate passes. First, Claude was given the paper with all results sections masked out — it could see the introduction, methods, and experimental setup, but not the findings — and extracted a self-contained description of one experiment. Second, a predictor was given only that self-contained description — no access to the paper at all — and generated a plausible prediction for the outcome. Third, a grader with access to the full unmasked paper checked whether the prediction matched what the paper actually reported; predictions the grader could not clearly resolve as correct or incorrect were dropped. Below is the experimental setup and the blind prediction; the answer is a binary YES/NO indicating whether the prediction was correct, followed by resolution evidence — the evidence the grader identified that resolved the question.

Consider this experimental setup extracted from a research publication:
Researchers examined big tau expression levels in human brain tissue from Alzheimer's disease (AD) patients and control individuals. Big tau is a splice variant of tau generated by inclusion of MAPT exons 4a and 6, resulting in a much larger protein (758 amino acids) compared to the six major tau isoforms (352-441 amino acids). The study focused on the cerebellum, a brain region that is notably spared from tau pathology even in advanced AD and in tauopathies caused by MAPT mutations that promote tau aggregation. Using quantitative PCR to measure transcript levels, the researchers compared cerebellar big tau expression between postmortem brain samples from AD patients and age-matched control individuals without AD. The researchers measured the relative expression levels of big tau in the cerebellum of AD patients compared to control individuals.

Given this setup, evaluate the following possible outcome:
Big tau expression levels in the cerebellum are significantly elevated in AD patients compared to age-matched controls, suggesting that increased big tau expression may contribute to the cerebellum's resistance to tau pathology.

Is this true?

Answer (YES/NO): YES